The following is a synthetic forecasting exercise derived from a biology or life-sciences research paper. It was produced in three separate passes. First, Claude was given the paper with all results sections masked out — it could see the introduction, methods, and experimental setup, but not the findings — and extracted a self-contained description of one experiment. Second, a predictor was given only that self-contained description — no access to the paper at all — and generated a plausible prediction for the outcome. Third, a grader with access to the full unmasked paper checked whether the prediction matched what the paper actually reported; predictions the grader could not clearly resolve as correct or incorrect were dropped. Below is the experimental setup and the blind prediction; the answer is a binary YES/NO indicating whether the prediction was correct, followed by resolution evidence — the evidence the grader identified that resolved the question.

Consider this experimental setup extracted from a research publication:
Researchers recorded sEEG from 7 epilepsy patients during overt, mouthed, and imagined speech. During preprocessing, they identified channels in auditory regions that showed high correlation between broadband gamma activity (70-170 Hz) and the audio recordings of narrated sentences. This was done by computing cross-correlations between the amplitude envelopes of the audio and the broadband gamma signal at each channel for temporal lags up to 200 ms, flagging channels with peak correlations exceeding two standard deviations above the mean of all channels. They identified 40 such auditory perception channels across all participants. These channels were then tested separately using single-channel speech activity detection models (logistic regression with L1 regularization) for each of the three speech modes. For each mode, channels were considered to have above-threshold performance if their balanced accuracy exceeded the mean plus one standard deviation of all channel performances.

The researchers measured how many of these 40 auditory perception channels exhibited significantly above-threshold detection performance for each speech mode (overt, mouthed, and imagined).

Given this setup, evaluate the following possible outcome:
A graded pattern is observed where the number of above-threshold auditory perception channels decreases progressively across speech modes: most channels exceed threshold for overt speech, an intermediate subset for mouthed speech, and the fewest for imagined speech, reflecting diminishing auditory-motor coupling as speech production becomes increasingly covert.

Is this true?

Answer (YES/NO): YES